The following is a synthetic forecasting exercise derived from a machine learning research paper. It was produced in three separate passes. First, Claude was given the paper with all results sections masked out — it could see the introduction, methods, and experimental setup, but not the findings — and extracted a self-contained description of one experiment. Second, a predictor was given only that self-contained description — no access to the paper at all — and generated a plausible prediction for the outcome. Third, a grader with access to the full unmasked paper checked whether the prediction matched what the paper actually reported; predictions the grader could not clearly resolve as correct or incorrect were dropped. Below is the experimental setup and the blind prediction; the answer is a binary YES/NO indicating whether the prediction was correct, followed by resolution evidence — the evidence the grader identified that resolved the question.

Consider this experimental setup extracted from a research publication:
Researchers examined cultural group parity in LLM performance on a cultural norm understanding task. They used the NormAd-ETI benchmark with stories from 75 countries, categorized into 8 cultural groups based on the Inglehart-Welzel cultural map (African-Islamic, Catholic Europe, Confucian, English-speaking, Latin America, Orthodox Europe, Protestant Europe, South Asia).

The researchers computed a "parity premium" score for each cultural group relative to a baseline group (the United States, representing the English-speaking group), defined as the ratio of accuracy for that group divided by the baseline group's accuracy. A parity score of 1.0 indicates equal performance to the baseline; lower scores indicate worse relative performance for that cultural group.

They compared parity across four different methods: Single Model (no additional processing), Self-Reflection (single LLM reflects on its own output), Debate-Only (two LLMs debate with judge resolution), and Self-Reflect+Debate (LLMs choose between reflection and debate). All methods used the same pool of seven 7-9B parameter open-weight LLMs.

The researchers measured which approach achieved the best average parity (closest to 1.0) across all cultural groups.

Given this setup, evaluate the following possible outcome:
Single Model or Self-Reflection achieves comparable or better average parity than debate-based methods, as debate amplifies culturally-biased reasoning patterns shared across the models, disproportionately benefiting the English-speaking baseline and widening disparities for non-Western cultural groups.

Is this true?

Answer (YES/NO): NO